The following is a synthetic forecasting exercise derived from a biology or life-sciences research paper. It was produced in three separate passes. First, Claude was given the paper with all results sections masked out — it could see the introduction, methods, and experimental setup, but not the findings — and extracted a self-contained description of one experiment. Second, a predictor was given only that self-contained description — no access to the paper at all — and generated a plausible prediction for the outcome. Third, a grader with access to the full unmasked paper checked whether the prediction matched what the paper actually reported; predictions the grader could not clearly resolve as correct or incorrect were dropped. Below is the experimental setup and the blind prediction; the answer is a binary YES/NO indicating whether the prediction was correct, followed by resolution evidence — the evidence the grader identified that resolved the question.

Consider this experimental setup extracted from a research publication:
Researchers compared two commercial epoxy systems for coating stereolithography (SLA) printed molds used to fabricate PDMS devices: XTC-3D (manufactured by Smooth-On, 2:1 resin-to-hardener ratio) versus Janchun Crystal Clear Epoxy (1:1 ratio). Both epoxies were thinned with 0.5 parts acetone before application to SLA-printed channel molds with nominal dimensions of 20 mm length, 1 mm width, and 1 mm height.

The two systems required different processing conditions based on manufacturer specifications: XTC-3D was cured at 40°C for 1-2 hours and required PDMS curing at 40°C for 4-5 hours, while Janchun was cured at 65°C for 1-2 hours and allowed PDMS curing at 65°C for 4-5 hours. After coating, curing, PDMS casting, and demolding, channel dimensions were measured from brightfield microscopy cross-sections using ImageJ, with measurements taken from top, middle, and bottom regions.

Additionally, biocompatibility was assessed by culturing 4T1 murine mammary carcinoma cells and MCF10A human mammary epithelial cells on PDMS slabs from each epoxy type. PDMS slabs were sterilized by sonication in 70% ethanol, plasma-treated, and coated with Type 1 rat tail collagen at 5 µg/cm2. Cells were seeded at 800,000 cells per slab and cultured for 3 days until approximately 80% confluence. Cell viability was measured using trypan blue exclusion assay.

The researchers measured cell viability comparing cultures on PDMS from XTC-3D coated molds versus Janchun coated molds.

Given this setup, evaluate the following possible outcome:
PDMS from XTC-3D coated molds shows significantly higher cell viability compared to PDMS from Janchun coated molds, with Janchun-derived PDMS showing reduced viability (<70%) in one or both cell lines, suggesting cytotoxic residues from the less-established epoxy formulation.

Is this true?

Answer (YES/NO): NO